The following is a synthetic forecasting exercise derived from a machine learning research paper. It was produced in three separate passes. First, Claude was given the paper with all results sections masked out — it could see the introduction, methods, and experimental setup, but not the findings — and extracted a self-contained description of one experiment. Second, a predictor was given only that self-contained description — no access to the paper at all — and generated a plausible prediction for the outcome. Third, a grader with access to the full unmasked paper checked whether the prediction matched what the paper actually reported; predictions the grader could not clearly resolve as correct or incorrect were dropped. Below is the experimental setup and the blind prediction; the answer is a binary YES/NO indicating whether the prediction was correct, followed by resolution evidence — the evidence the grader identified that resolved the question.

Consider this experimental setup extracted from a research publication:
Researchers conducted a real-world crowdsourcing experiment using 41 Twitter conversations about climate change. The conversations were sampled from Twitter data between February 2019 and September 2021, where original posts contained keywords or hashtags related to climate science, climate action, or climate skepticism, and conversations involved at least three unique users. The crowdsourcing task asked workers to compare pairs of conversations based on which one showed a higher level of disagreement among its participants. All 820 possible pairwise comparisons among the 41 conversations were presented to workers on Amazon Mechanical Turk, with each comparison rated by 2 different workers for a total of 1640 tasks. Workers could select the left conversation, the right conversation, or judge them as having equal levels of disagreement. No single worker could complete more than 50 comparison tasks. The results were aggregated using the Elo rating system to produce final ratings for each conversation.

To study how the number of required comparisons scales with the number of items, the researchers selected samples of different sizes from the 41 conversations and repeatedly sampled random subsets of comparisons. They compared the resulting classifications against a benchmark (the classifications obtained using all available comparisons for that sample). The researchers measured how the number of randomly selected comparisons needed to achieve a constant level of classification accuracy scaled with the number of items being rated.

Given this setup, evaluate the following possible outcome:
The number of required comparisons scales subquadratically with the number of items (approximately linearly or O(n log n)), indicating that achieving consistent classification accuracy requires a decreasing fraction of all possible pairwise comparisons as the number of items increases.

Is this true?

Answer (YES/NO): YES